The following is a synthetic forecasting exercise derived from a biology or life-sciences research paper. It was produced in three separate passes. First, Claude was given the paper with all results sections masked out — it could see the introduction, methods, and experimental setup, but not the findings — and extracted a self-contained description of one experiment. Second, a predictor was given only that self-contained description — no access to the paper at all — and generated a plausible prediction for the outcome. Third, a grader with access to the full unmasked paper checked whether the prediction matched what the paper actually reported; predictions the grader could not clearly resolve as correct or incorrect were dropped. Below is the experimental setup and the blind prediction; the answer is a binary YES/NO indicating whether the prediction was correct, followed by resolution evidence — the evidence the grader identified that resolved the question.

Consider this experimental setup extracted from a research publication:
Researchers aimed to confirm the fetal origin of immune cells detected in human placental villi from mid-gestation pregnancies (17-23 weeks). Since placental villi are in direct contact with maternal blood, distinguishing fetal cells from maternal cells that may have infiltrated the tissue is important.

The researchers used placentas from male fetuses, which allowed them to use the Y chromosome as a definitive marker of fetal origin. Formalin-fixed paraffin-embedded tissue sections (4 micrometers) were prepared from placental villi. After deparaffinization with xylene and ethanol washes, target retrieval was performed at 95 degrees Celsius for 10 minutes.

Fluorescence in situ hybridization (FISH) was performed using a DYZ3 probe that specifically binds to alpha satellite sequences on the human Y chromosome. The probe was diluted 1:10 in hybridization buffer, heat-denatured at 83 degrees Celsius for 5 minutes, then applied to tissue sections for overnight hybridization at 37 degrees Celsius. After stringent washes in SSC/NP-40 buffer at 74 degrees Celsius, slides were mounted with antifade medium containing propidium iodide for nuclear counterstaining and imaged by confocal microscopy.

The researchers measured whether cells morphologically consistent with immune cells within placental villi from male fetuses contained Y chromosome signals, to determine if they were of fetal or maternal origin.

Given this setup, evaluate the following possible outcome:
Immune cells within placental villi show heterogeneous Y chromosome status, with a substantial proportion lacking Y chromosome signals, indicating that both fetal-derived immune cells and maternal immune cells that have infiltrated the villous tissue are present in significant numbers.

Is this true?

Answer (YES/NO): NO